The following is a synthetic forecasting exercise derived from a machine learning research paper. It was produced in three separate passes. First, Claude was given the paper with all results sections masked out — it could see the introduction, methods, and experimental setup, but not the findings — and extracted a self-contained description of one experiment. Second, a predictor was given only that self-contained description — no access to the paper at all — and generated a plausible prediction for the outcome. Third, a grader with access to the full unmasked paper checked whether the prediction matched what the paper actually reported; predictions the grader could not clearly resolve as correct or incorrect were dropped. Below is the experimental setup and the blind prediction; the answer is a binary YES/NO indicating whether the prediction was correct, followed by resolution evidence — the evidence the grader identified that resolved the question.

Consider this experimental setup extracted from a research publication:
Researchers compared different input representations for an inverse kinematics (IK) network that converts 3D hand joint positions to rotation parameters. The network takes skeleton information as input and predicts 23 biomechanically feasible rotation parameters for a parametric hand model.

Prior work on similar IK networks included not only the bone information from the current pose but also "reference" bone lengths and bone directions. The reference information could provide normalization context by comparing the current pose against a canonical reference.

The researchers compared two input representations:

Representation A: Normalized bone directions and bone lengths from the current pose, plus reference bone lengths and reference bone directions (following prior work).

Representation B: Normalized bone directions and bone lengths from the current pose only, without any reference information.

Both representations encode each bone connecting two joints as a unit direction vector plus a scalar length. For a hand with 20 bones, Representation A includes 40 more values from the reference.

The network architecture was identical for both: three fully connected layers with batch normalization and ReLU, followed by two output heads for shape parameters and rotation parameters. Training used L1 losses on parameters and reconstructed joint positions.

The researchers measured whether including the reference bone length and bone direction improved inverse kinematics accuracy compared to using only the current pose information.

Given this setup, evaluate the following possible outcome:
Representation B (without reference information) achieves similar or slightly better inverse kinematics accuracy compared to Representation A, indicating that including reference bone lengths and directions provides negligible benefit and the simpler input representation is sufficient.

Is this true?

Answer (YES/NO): YES